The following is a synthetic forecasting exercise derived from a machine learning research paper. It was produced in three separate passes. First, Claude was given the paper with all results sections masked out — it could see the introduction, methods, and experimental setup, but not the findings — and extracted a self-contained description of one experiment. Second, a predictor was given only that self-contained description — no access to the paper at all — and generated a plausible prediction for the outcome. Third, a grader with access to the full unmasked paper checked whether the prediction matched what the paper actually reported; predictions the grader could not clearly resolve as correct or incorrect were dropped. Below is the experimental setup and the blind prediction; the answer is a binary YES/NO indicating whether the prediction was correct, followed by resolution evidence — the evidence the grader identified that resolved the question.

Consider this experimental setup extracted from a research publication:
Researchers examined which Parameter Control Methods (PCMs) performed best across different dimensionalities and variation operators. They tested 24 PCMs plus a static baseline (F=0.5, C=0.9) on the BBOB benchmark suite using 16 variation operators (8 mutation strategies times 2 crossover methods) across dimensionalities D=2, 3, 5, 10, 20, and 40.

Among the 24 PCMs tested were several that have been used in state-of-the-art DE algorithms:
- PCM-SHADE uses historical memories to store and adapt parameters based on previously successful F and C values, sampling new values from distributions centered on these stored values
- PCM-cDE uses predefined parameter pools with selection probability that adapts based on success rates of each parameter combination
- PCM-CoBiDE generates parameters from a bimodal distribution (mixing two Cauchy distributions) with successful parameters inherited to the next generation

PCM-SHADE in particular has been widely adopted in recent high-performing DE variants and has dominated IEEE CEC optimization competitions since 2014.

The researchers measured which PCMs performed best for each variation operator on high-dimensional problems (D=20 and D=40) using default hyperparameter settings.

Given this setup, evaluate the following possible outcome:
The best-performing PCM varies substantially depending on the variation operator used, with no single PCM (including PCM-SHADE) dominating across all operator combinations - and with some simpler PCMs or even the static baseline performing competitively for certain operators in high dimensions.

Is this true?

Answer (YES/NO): NO